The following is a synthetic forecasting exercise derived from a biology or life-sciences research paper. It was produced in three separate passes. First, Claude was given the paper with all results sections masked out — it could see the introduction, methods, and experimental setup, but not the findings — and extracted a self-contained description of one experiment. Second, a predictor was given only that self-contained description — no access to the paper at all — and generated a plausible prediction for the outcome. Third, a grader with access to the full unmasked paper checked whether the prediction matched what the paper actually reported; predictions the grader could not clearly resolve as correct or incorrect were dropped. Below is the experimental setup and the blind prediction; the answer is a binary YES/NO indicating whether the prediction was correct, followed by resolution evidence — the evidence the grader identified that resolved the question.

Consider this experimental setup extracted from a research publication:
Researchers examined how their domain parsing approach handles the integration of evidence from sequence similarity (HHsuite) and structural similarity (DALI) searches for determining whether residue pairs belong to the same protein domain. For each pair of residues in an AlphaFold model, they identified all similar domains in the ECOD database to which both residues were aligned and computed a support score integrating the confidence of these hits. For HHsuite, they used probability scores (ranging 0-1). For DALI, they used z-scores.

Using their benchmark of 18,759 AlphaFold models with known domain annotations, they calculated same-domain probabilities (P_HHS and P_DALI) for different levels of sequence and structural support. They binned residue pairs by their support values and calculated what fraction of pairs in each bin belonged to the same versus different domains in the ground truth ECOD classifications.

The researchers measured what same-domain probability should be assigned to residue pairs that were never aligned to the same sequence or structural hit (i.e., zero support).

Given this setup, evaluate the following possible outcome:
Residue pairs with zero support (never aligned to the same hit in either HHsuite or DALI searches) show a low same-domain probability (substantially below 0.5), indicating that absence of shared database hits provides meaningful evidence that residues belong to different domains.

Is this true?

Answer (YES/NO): NO